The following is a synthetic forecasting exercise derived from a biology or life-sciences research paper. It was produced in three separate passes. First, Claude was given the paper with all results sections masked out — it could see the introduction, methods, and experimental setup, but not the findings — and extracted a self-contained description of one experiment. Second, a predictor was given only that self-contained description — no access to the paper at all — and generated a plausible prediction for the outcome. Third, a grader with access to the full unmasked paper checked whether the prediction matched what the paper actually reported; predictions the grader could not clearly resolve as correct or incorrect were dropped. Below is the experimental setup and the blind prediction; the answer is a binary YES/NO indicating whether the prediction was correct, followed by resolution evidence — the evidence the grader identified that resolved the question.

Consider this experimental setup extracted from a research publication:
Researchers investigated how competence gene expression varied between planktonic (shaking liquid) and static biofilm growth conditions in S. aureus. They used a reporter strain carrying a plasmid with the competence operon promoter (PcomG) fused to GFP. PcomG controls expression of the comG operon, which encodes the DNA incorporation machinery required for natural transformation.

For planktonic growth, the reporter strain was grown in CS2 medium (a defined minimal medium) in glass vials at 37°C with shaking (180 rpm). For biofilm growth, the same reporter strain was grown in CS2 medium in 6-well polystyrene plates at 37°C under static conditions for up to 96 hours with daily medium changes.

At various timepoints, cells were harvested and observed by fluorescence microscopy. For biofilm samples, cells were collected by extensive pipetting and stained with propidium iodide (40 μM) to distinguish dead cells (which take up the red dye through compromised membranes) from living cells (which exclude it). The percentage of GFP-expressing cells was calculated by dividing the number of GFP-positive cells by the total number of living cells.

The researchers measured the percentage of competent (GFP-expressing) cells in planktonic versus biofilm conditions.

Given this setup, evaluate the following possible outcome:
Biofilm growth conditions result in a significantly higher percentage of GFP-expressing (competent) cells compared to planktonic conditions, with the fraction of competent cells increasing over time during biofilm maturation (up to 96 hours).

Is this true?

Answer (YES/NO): NO